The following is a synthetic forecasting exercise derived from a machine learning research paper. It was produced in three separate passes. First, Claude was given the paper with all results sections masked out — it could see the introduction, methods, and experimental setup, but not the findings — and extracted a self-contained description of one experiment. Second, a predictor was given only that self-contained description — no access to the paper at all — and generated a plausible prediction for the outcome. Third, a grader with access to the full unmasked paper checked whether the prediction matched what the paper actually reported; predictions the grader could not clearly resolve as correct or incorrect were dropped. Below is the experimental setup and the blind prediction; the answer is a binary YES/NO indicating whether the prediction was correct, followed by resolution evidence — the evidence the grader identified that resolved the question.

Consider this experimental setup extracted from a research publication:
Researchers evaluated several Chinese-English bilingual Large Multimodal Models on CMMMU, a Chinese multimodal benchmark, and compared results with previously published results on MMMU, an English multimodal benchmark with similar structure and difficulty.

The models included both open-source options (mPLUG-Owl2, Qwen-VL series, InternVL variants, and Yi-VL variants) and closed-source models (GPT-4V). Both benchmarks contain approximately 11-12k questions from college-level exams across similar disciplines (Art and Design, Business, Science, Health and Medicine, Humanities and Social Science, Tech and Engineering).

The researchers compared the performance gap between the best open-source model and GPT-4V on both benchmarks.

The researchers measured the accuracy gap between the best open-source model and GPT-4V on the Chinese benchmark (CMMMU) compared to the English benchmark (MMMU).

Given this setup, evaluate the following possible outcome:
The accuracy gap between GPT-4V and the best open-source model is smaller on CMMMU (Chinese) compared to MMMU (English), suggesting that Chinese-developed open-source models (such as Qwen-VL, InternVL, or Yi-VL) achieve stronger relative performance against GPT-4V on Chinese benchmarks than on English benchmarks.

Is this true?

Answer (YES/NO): YES